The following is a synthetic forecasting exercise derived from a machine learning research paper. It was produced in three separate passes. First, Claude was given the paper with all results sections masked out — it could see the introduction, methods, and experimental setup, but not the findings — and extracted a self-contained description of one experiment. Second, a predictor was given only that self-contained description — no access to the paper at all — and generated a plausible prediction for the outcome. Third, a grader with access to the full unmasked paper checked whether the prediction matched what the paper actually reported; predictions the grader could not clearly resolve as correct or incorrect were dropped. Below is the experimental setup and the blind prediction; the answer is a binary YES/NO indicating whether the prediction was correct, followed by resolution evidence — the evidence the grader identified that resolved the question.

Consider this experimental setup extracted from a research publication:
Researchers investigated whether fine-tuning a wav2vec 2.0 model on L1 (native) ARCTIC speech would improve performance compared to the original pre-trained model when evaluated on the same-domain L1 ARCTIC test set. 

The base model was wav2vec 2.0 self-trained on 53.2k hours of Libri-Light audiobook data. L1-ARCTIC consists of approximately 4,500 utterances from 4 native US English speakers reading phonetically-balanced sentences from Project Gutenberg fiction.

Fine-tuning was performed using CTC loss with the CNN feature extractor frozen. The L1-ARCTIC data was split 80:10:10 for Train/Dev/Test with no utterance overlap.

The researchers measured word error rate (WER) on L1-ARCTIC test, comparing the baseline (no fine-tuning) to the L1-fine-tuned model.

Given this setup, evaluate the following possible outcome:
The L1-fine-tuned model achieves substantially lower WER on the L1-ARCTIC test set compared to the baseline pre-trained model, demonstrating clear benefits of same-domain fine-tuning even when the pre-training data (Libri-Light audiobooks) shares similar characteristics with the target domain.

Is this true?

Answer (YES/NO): NO